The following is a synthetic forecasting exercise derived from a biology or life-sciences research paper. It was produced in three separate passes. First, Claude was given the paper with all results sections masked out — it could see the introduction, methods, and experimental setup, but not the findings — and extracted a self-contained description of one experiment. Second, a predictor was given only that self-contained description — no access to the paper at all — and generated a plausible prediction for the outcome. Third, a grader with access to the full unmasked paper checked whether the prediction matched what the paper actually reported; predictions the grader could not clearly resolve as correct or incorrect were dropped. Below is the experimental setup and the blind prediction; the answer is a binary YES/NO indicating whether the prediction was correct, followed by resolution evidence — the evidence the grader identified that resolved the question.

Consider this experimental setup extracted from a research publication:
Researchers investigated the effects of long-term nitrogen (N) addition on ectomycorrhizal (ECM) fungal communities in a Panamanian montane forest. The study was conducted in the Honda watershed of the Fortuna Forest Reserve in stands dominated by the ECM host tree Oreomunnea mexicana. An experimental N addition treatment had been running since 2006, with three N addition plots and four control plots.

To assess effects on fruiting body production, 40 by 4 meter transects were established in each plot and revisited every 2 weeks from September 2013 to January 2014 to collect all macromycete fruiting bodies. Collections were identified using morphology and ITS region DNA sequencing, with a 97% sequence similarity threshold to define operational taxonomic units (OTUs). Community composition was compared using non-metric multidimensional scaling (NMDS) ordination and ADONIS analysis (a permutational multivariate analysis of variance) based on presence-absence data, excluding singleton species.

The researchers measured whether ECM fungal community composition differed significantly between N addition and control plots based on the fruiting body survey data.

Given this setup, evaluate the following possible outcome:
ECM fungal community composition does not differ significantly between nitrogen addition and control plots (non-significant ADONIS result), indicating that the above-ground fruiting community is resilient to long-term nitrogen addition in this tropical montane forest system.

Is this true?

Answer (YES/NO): YES